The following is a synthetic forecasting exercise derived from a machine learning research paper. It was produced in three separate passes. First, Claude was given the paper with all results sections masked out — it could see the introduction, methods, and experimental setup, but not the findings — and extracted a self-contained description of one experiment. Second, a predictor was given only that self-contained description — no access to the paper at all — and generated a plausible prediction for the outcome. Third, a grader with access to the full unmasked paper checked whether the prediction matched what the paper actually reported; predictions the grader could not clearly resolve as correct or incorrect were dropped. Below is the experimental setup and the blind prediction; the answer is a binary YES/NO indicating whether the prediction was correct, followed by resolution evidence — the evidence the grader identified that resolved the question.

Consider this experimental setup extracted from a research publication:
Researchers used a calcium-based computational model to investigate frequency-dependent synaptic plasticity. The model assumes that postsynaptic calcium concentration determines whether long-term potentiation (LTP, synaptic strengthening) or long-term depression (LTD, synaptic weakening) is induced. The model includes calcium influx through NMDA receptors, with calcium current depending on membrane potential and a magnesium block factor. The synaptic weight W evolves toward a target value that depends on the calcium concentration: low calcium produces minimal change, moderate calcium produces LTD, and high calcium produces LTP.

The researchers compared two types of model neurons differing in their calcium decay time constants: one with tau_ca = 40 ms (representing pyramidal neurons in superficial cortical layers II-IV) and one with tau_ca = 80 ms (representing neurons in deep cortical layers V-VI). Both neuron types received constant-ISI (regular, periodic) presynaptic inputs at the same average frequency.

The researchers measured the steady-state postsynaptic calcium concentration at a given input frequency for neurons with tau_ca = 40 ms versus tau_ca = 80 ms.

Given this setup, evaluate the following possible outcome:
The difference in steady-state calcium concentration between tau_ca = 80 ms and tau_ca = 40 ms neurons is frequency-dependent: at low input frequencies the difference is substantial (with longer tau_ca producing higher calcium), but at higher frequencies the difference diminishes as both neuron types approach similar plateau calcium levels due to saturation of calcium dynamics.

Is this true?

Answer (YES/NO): NO